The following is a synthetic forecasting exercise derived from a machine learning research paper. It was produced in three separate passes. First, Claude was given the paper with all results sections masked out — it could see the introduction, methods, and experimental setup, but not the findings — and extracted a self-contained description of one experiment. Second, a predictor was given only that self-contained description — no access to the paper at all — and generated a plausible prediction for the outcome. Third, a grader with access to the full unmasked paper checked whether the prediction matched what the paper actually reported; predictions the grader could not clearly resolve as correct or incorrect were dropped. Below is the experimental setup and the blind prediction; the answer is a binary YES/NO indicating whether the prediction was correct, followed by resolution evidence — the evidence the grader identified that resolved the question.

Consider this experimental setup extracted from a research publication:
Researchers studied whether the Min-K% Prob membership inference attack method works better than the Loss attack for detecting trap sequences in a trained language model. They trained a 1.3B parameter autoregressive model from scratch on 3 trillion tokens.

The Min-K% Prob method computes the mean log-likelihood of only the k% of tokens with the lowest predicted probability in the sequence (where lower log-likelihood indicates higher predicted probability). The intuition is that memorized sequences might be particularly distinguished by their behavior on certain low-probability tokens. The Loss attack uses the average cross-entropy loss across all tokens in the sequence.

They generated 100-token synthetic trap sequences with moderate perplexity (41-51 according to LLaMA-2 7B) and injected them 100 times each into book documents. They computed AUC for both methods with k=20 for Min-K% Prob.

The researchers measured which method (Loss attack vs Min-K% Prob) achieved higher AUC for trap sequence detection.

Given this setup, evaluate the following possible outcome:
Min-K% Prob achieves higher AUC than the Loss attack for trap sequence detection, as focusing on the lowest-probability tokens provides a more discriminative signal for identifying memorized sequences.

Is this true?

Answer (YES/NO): NO